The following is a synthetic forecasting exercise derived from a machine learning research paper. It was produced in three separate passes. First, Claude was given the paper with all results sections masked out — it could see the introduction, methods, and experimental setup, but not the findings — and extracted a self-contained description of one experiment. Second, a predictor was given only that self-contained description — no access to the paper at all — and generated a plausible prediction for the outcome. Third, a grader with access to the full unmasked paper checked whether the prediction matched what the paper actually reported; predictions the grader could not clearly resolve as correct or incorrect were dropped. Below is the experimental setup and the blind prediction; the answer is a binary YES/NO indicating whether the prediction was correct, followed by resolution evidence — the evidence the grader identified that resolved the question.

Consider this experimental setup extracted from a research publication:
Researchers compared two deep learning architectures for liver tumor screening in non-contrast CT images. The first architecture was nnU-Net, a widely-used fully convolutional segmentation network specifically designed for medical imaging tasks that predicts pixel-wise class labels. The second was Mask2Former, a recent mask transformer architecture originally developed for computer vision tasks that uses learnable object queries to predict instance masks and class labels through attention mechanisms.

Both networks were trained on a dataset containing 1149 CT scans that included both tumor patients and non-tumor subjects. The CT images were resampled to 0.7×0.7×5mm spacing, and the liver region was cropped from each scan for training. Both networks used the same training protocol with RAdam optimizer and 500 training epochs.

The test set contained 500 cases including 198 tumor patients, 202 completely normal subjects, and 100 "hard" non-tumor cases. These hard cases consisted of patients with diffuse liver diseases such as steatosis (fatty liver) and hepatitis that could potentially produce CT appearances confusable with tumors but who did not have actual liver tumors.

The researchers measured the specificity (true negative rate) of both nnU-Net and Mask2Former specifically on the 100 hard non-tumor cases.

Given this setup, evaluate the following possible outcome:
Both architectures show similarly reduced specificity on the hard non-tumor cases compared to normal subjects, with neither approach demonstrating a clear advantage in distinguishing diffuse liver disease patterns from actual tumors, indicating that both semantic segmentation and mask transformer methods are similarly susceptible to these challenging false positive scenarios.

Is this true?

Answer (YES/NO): NO